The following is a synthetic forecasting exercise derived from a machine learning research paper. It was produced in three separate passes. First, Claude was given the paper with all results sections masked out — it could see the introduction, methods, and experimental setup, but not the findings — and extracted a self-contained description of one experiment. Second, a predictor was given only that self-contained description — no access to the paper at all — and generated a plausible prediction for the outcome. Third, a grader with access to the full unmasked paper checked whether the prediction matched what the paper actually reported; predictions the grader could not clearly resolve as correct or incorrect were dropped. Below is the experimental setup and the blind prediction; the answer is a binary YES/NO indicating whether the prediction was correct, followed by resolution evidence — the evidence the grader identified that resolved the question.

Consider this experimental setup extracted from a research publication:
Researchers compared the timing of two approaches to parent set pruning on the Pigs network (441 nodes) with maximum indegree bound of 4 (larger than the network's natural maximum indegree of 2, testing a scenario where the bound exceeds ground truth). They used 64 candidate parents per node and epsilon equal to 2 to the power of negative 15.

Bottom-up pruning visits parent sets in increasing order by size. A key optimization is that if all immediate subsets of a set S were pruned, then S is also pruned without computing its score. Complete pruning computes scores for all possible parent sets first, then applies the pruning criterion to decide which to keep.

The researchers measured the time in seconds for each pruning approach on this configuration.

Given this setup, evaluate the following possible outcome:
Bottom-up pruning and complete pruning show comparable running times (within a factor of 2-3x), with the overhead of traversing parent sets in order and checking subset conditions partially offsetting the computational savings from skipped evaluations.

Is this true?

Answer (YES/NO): NO